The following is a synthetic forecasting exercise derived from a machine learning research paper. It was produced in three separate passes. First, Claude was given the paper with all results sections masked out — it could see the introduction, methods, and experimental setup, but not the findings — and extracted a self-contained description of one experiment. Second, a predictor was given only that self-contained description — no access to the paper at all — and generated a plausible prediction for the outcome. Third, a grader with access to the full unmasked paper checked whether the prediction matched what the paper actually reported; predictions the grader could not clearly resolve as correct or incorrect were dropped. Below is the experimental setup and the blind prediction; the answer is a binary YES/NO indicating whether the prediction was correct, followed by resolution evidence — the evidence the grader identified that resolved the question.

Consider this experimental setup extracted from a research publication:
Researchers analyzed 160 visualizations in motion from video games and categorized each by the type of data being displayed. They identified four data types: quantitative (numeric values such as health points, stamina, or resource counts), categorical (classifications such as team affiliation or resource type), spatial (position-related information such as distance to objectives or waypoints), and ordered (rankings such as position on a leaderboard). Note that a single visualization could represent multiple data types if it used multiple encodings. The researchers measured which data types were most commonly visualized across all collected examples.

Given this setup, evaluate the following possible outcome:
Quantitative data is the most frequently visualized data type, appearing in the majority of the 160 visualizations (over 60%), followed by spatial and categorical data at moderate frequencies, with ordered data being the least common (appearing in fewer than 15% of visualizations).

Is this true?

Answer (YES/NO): NO